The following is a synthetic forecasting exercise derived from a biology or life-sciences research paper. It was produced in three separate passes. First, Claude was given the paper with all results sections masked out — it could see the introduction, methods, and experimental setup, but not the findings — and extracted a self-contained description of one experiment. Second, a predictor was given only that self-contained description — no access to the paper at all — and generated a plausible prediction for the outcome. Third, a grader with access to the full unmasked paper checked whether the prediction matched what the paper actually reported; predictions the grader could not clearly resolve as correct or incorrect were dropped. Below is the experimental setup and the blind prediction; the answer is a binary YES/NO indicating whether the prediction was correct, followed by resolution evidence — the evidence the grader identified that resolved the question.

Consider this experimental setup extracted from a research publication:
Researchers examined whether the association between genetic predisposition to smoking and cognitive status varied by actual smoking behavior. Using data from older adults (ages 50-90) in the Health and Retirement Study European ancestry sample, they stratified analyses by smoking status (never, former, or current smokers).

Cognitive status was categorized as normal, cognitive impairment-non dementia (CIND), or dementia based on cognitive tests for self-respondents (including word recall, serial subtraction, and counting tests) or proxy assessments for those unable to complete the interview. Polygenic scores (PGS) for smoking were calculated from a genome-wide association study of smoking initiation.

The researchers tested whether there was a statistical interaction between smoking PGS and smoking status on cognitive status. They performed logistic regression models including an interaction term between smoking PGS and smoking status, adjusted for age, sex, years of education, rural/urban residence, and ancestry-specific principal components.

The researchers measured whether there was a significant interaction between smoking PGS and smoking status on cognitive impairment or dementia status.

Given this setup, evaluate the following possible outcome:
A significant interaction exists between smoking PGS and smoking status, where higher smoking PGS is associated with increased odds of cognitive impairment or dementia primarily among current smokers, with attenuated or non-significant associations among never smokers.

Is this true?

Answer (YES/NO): NO